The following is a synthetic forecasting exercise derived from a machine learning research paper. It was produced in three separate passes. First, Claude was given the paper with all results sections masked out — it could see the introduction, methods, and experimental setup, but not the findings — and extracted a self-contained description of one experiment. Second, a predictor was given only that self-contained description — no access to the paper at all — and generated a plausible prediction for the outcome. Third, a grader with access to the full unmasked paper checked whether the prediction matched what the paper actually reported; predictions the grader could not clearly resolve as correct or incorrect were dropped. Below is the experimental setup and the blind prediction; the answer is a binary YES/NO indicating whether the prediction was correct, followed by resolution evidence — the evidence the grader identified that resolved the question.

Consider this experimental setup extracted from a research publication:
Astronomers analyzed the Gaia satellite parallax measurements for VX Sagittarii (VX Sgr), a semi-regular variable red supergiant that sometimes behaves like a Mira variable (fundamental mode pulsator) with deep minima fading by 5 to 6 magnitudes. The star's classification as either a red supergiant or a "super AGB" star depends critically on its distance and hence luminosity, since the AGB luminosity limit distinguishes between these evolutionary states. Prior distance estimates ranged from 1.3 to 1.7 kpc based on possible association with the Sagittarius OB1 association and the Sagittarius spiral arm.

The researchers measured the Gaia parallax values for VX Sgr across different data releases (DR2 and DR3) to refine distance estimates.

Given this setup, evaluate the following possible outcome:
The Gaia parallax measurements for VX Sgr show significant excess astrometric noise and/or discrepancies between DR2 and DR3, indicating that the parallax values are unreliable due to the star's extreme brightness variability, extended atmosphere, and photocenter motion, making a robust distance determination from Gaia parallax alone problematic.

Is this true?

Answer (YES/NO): YES